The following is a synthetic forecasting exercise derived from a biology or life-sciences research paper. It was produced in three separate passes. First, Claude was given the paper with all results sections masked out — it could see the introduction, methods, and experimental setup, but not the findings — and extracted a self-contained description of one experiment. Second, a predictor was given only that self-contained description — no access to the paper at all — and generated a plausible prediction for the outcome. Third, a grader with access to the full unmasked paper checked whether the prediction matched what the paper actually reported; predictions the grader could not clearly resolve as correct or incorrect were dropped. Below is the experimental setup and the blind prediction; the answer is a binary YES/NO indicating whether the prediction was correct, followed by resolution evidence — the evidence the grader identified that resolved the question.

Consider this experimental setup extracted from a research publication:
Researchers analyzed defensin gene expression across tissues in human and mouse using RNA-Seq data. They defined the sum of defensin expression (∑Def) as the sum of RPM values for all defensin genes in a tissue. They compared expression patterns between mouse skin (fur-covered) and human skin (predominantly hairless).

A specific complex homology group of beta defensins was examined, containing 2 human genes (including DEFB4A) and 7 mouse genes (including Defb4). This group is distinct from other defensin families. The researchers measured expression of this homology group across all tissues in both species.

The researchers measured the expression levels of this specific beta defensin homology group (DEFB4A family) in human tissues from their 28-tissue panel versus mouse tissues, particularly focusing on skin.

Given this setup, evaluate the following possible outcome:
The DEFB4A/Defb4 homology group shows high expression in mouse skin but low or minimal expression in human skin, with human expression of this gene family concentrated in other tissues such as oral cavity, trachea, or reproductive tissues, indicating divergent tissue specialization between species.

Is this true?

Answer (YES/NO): NO